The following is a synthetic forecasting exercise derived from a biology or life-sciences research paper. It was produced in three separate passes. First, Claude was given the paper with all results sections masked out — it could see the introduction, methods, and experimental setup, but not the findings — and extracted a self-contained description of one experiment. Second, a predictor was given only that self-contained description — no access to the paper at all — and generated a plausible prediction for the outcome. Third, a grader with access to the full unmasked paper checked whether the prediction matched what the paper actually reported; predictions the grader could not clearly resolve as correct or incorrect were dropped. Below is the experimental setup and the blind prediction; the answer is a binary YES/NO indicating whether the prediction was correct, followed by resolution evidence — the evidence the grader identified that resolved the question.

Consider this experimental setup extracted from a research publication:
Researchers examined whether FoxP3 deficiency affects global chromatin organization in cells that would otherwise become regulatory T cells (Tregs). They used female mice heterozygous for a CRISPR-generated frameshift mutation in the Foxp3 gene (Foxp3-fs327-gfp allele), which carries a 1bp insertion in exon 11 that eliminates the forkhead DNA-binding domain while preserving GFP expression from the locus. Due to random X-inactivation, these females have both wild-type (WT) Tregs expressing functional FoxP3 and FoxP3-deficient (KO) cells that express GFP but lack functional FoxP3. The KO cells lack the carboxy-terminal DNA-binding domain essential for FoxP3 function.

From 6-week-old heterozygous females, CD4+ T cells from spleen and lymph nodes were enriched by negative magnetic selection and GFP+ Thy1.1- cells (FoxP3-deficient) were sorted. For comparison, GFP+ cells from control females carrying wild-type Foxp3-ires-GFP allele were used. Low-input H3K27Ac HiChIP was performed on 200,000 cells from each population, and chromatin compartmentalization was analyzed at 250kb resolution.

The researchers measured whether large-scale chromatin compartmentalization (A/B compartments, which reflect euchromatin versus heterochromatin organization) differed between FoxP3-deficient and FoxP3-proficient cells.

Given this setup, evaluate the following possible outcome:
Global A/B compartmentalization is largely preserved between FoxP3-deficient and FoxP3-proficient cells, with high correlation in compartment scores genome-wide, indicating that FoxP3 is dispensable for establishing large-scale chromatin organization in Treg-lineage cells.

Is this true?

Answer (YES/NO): YES